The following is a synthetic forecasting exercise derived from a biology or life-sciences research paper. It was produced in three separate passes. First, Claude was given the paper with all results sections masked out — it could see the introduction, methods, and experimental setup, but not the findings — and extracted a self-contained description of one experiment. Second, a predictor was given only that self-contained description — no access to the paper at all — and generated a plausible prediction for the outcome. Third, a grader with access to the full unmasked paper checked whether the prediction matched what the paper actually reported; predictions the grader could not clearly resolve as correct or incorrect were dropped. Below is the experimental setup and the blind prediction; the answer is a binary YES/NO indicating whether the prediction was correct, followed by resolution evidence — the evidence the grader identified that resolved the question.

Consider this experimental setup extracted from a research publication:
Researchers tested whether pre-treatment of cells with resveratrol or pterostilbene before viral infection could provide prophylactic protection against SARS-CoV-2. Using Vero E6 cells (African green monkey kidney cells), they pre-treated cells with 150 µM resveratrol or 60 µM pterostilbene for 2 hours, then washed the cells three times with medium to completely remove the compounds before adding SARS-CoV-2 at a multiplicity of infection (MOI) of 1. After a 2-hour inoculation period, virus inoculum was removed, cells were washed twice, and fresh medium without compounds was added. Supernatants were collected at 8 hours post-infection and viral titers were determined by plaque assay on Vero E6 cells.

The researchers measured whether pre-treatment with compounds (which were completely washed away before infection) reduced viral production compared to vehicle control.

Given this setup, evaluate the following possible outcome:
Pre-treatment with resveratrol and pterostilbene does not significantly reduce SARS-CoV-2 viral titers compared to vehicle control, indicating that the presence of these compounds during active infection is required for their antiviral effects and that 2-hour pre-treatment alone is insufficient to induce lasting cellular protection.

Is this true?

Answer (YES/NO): YES